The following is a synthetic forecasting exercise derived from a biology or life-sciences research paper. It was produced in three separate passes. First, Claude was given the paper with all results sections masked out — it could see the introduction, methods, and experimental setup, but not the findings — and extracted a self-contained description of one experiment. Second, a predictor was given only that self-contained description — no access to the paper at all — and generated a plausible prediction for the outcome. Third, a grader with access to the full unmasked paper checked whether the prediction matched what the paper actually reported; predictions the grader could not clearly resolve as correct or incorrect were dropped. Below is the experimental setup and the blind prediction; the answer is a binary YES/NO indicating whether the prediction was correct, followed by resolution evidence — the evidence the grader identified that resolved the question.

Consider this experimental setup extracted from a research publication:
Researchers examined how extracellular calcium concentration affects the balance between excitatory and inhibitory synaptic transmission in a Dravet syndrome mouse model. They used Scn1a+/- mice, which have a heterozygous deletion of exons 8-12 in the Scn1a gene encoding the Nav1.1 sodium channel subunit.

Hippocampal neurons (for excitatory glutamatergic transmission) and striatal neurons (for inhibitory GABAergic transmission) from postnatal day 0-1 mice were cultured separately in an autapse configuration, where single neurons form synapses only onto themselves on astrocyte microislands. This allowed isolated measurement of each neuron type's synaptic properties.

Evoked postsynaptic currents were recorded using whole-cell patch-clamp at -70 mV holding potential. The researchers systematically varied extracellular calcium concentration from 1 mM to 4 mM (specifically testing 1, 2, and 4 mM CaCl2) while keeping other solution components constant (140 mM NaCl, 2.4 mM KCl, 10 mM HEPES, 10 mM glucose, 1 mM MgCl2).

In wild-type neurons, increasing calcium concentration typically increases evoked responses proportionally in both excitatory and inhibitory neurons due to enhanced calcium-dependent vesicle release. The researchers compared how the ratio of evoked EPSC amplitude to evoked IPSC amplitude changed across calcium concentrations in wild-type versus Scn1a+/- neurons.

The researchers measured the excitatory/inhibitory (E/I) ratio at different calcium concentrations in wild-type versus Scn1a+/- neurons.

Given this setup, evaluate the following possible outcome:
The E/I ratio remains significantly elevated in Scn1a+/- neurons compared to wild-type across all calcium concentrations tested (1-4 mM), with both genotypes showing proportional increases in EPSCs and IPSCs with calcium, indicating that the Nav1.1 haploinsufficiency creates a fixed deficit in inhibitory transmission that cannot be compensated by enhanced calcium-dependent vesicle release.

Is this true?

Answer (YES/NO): NO